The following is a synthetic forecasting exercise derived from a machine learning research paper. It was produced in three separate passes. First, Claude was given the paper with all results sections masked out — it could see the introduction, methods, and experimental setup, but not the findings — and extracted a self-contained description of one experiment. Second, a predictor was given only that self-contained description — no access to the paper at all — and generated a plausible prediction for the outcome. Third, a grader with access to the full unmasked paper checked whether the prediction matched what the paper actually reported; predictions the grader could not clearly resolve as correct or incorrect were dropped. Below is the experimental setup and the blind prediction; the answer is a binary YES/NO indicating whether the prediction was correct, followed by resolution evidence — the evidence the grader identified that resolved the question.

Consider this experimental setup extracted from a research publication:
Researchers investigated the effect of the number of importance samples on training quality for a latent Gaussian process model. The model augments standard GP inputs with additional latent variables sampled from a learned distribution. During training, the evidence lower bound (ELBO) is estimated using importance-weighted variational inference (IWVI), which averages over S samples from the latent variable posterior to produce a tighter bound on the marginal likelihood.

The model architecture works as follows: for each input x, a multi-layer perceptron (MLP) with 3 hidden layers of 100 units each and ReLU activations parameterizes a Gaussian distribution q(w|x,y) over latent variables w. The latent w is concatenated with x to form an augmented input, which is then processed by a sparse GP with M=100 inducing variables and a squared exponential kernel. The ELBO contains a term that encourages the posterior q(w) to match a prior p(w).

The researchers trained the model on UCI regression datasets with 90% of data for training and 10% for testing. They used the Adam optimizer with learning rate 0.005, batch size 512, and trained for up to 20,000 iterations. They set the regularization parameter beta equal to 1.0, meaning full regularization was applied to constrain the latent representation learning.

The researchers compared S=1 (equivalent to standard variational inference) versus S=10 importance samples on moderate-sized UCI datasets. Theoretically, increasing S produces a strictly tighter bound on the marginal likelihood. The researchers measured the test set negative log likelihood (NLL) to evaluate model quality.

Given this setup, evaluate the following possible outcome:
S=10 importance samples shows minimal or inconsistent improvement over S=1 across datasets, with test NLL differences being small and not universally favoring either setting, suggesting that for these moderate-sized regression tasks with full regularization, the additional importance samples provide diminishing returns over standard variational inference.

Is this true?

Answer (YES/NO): NO